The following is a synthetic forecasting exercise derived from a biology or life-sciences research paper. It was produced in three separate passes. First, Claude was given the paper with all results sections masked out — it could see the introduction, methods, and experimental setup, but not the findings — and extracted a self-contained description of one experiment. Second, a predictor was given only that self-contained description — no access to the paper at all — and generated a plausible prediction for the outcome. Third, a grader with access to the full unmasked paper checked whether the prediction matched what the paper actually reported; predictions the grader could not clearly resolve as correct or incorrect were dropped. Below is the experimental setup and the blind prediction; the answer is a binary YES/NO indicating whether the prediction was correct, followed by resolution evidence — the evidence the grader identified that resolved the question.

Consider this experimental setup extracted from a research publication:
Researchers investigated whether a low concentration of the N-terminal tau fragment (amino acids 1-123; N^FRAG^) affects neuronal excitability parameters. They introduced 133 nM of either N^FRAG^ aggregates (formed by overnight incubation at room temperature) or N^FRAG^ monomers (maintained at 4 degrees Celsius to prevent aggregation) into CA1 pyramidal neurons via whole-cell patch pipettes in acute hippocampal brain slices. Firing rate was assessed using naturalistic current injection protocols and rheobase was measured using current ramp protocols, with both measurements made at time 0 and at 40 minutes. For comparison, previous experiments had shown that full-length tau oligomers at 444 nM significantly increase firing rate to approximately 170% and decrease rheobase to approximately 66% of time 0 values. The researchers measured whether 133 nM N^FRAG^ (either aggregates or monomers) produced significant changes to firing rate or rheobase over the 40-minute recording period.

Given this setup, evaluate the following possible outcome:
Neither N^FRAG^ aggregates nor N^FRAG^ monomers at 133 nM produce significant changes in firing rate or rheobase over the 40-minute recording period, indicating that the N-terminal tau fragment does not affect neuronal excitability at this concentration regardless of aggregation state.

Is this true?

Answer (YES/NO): YES